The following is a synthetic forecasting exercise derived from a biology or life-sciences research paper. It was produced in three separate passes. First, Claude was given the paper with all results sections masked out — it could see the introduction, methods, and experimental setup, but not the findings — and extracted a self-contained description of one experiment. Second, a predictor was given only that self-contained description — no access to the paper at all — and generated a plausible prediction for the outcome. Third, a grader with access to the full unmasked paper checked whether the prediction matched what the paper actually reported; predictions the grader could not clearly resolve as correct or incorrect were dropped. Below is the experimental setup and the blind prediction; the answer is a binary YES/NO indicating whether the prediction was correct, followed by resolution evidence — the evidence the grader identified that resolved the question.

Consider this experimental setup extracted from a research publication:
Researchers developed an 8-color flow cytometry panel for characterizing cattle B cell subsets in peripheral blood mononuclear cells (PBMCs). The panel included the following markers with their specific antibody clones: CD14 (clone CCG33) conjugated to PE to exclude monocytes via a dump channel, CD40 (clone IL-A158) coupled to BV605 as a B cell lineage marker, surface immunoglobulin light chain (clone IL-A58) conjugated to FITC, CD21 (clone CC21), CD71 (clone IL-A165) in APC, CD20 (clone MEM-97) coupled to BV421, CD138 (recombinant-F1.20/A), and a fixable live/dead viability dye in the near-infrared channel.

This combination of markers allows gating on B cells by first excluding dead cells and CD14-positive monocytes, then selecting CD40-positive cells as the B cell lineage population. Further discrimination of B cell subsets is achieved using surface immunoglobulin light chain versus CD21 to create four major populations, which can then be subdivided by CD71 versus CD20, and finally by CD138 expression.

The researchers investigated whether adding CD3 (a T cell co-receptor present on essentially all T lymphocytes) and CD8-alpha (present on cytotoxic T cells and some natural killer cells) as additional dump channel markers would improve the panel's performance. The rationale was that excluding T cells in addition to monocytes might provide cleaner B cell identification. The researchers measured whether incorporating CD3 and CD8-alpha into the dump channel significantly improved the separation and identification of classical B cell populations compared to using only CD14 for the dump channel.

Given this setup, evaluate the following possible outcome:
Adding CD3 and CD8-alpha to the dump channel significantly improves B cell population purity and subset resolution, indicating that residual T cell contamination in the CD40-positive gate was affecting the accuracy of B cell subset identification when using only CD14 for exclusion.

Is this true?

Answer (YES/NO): NO